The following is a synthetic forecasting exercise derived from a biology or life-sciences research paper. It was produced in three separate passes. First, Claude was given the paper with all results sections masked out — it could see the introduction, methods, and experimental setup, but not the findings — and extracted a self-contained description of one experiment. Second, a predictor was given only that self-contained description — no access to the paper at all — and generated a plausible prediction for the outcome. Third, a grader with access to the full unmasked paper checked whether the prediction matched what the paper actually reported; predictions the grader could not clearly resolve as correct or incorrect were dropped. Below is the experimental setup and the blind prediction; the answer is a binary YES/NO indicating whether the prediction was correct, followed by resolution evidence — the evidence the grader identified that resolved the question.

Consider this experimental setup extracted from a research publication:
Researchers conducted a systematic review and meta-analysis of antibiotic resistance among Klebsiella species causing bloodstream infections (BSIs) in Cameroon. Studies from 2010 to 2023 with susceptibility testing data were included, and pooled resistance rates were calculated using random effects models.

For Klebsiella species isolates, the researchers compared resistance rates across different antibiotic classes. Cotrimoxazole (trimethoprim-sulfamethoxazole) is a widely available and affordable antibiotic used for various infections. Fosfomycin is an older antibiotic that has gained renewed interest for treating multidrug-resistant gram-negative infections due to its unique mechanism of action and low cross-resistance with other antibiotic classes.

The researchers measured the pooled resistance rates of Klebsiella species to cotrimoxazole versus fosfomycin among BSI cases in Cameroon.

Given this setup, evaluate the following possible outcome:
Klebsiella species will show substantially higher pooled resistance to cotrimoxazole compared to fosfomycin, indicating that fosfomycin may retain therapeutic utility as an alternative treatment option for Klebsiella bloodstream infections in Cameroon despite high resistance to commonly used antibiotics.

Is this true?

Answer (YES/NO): YES